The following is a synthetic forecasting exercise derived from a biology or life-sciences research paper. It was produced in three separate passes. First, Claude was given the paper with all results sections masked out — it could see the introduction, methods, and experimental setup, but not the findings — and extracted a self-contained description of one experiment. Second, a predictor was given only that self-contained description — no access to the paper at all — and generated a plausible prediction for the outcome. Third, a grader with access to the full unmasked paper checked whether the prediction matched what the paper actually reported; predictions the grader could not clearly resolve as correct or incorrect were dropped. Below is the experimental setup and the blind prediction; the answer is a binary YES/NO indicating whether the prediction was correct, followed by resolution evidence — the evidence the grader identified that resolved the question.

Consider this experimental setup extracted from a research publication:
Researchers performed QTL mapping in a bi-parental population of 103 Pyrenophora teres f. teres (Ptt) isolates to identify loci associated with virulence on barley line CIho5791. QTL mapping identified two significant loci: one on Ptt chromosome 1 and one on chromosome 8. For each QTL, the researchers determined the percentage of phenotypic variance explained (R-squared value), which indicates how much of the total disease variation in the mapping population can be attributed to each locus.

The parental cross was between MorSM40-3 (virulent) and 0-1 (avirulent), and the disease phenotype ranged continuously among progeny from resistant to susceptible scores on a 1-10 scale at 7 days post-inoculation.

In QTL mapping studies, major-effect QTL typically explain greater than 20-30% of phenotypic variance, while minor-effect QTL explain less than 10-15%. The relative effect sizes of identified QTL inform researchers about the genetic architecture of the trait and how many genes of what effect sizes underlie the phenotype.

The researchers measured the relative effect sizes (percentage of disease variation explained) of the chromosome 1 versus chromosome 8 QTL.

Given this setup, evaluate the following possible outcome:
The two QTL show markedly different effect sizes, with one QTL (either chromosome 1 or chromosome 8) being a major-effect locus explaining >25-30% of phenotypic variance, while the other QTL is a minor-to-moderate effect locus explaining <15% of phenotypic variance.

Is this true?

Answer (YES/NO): NO